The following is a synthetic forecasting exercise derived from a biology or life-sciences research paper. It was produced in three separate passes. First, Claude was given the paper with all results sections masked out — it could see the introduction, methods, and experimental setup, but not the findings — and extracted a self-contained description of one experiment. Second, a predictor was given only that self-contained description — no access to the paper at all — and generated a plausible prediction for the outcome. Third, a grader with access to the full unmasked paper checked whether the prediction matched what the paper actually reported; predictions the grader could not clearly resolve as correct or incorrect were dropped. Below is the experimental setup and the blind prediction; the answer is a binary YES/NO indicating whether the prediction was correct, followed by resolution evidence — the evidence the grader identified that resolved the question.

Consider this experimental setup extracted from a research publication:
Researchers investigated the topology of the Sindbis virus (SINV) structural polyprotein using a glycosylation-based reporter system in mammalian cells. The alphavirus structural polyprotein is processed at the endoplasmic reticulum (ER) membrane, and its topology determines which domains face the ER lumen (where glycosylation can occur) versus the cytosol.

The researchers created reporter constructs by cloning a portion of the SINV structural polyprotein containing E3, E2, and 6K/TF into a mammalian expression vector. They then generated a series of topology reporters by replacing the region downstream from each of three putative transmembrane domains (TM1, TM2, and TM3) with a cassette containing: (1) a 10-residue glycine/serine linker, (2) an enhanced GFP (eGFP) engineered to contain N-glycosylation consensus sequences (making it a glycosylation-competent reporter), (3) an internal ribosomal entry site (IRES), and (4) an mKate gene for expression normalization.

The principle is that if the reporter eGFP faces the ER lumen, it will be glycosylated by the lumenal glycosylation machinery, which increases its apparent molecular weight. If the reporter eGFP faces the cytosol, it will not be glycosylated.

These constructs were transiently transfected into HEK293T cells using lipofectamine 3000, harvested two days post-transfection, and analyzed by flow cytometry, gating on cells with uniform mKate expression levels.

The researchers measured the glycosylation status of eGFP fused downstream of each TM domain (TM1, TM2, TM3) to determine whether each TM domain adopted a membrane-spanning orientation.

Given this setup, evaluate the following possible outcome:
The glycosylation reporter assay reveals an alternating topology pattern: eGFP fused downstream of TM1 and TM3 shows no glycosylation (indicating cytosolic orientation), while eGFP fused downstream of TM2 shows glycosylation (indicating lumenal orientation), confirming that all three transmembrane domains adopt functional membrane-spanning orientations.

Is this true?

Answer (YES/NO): NO